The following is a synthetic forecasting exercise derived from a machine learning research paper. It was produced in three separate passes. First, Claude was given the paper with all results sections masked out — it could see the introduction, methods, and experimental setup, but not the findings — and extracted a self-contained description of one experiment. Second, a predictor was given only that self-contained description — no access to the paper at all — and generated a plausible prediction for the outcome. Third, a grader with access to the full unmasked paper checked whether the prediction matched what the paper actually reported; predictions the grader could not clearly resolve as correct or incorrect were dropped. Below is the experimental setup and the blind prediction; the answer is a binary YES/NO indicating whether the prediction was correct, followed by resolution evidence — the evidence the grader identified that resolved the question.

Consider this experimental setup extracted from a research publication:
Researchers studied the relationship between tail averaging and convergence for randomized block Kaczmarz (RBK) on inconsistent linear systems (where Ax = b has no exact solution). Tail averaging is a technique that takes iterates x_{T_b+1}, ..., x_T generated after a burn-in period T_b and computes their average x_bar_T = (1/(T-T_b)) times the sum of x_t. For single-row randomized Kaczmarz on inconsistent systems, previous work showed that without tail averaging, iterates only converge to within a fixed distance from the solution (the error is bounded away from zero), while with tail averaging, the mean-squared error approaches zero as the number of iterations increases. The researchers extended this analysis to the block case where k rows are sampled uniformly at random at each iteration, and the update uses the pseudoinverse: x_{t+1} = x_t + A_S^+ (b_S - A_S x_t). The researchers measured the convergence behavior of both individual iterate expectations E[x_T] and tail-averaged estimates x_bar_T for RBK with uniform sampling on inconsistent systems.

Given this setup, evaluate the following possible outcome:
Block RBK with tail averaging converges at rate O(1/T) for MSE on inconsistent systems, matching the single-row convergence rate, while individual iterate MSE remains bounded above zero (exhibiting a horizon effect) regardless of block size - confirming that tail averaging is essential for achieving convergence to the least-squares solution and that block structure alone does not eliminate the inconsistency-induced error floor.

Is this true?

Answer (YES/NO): NO